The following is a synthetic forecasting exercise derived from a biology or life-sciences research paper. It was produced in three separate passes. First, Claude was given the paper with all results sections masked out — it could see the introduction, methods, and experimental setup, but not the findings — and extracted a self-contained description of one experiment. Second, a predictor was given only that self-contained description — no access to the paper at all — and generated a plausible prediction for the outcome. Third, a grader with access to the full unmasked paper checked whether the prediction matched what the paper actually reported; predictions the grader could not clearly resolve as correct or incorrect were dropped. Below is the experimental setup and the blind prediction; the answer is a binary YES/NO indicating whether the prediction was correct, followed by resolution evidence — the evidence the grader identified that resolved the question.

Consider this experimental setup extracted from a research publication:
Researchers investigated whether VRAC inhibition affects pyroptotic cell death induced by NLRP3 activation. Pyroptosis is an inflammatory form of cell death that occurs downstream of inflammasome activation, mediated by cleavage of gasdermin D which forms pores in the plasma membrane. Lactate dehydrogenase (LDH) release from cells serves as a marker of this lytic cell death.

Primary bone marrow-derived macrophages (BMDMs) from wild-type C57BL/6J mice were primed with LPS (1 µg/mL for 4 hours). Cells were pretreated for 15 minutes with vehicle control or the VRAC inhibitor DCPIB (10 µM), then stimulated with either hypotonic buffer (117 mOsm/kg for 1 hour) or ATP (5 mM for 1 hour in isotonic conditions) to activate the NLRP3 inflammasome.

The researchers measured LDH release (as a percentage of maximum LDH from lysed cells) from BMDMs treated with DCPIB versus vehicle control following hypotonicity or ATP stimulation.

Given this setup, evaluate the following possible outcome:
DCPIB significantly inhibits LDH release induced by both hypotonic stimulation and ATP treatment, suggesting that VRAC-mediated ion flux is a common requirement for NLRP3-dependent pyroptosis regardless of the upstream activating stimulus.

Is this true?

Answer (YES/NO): NO